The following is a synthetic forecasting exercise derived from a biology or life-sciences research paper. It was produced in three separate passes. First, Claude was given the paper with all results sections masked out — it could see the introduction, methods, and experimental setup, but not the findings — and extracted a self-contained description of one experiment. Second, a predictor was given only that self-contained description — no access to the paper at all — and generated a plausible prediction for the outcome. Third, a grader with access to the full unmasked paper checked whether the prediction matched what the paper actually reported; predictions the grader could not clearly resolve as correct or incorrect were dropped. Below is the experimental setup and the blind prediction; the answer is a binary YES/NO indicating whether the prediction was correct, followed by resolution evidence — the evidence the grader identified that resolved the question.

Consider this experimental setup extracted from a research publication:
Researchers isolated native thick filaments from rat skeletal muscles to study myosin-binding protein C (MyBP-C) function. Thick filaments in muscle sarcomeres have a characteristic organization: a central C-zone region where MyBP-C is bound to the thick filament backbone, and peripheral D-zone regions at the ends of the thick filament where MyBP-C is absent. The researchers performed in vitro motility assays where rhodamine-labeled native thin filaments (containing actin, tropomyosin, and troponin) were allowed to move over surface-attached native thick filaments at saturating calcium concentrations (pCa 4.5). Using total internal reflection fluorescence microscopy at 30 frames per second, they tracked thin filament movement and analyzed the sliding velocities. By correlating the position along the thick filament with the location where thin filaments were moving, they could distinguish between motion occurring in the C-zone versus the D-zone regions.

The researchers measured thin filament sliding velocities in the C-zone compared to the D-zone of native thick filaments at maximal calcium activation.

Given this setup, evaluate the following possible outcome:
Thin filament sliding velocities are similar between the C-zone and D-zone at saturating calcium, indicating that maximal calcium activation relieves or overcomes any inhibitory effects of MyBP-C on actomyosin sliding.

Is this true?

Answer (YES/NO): NO